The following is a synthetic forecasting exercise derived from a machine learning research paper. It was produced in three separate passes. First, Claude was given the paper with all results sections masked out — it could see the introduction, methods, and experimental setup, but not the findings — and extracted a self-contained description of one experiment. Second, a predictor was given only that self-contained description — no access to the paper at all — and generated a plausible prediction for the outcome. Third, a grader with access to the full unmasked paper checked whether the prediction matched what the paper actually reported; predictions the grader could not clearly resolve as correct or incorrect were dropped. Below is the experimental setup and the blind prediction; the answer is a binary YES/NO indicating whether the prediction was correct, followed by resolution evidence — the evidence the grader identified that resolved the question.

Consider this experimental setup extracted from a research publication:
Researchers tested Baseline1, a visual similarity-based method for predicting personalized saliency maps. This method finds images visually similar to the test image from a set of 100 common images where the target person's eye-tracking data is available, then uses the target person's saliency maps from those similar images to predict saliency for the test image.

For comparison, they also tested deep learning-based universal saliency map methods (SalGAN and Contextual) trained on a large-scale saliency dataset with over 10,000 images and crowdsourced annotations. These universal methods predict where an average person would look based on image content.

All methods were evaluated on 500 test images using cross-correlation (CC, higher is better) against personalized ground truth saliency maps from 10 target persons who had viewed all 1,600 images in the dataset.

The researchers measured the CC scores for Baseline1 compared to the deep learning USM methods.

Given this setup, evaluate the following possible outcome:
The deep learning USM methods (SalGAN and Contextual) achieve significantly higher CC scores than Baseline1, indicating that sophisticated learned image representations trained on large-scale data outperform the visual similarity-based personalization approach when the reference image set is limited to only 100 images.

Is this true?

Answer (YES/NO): YES